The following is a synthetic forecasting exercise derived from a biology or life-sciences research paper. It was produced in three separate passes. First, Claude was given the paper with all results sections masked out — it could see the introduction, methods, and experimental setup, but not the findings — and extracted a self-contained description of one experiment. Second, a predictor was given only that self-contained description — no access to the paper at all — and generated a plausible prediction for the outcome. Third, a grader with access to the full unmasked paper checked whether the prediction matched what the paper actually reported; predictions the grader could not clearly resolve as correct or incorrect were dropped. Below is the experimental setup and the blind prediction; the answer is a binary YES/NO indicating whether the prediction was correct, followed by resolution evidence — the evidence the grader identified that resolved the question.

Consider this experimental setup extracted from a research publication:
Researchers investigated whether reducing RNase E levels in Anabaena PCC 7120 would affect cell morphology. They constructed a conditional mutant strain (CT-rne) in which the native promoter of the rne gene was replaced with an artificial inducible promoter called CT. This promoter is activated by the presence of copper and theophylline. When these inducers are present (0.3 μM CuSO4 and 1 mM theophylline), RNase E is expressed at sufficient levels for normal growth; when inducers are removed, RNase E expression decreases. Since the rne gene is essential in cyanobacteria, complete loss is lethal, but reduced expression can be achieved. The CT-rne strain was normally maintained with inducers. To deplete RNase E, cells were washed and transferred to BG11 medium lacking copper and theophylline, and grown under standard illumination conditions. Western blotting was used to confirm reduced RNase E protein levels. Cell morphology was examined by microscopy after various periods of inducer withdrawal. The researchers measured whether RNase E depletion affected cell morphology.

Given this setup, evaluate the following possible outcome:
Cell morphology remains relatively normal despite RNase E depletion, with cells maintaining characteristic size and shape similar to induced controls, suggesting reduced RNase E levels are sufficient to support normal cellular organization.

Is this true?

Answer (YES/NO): NO